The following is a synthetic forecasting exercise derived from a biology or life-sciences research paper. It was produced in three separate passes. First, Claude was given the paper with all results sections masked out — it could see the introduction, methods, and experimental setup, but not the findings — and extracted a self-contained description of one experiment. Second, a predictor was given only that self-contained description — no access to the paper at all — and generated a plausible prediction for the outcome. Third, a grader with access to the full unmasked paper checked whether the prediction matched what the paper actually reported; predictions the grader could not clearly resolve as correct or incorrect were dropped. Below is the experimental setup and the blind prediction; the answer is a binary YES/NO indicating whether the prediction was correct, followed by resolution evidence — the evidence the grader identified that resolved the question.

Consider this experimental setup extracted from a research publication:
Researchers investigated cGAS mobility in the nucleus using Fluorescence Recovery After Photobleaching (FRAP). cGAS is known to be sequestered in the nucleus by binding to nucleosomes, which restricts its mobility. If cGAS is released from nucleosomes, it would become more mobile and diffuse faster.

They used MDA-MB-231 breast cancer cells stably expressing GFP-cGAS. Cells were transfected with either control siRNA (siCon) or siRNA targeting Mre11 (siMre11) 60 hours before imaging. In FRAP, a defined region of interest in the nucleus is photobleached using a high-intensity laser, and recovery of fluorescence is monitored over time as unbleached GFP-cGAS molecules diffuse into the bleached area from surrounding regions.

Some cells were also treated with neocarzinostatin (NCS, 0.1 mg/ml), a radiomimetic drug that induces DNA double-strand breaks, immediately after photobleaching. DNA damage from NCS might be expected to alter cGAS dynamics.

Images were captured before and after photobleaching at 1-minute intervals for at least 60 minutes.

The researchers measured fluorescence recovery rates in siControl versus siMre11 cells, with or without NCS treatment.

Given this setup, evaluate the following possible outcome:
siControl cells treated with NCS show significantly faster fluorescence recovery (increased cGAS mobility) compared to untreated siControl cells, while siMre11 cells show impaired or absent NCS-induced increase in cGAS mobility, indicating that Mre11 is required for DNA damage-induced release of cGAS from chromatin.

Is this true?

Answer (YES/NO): YES